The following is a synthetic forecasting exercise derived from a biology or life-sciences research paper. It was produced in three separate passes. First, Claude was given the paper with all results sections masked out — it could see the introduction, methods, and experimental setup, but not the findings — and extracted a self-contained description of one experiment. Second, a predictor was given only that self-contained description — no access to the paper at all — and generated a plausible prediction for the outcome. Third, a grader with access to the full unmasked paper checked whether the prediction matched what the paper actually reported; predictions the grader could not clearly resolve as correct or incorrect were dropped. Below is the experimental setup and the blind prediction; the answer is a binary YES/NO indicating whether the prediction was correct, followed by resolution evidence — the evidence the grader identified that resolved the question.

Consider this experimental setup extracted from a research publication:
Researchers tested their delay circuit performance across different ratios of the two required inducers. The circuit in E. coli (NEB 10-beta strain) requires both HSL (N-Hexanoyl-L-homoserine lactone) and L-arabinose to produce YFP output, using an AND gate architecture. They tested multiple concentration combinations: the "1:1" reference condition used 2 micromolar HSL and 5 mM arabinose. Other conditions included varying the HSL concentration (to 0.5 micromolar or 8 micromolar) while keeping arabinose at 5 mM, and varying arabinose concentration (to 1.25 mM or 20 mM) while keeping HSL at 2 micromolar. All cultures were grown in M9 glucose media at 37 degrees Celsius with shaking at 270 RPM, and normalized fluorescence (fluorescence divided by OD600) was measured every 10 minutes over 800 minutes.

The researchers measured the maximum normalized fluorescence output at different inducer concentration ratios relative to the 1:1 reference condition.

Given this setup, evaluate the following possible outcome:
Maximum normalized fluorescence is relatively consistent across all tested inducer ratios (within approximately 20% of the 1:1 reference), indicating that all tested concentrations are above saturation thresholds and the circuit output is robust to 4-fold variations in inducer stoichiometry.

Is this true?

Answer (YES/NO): NO